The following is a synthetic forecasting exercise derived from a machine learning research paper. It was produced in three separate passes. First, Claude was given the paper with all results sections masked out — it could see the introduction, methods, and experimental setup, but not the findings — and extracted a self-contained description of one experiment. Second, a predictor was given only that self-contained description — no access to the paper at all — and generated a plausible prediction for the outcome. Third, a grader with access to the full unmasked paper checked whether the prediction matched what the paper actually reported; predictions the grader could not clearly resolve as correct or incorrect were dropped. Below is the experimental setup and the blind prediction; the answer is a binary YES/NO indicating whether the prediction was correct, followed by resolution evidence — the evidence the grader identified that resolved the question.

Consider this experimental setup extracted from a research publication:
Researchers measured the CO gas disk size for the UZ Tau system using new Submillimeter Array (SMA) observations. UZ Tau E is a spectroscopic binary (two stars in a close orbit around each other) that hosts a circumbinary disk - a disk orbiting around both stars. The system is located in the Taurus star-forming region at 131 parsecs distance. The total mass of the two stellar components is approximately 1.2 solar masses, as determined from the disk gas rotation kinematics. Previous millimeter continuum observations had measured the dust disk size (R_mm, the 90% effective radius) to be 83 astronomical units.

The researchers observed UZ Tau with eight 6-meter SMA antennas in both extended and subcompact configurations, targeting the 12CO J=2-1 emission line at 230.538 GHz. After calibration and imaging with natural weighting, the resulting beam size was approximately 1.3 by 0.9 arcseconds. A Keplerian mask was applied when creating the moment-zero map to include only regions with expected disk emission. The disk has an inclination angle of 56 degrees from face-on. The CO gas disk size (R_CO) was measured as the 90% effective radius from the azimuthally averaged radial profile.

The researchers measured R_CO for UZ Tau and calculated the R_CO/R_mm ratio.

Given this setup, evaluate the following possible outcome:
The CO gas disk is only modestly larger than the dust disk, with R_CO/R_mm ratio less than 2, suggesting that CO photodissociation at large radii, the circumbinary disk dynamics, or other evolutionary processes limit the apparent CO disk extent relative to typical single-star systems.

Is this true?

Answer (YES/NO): NO